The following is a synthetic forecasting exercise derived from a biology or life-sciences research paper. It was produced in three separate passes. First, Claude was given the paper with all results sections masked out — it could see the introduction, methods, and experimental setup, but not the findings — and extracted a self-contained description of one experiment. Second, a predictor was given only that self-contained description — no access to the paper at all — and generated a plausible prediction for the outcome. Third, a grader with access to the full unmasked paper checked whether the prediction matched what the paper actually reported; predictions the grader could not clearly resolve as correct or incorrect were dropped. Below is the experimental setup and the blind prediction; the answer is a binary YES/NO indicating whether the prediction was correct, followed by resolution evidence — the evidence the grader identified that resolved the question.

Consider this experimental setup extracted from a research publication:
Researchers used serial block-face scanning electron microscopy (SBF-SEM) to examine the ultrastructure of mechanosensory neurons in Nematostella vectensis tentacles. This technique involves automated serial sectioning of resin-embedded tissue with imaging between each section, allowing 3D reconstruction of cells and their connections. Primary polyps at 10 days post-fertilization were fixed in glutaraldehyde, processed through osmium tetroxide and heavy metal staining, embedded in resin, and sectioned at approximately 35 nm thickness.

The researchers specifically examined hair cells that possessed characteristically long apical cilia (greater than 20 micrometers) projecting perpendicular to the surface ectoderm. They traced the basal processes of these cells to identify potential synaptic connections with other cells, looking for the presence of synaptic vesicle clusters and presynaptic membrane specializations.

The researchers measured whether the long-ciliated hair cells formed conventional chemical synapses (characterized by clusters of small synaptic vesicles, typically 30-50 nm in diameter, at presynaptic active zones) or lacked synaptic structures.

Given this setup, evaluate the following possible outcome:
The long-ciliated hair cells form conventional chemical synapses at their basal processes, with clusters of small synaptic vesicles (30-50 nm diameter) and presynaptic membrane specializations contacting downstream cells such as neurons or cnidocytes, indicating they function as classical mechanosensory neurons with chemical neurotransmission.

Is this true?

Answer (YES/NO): NO